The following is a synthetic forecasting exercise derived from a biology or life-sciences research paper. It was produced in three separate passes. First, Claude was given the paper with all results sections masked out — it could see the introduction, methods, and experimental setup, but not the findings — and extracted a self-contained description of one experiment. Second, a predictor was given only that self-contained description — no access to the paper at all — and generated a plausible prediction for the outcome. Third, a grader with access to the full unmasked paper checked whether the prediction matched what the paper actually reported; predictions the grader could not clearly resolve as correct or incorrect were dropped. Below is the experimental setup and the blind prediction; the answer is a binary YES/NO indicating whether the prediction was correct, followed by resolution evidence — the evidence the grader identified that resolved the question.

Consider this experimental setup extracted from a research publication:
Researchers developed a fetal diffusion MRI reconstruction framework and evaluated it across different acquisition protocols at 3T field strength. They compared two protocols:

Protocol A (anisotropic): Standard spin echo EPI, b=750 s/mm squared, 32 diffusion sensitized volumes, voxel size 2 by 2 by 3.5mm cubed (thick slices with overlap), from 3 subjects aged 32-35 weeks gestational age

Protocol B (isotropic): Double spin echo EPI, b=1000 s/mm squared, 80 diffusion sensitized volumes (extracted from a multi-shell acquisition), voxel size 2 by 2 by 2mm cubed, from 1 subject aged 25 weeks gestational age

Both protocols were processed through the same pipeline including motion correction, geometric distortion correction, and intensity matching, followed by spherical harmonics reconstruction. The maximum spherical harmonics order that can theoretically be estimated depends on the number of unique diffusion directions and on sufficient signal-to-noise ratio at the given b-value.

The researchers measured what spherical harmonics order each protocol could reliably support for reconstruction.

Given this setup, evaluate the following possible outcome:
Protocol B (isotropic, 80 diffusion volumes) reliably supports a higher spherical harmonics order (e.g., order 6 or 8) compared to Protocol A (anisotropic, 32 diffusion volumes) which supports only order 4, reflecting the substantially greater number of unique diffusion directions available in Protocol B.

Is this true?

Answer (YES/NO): YES